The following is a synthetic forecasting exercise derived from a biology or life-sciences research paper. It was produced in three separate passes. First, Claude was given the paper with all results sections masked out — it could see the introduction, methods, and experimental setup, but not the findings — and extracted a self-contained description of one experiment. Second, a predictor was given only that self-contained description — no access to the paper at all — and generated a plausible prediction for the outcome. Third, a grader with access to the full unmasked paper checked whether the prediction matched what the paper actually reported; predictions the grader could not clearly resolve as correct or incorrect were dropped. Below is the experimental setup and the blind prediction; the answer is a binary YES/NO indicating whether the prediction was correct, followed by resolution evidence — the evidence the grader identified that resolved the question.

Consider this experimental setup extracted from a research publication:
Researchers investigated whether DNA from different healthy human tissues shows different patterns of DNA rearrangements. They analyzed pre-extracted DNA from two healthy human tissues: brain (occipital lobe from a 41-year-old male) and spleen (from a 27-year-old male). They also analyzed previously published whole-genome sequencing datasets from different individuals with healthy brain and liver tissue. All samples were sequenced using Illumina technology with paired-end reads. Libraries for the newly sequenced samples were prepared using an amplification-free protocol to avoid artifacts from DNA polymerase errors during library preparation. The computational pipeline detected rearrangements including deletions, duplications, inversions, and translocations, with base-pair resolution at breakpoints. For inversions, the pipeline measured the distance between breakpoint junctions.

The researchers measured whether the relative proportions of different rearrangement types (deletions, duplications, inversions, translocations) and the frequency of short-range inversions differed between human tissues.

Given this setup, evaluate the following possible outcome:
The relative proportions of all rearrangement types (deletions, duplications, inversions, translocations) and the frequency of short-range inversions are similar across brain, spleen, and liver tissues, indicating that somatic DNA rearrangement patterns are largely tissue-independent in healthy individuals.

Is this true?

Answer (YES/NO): NO